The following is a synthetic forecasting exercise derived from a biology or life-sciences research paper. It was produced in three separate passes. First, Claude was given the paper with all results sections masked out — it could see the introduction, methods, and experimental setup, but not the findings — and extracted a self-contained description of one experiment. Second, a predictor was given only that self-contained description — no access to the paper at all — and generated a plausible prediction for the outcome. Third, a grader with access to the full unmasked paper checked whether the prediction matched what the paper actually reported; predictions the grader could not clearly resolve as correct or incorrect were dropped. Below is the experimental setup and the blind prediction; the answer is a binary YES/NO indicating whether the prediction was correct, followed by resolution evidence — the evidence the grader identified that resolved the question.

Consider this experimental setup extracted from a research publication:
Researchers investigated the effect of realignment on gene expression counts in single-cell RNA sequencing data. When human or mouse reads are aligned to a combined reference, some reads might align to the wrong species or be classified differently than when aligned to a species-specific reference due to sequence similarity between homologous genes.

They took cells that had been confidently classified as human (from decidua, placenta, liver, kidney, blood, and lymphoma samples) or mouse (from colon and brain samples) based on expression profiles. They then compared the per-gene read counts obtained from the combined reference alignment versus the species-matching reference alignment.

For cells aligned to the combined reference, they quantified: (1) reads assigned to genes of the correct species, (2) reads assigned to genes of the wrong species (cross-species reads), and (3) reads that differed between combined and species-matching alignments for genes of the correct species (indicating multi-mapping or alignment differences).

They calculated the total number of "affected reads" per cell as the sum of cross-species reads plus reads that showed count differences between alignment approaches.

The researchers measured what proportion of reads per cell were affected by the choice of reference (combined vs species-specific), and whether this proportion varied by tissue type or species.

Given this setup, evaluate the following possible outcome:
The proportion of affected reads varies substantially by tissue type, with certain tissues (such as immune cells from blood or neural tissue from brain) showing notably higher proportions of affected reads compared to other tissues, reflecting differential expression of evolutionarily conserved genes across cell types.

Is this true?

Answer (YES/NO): NO